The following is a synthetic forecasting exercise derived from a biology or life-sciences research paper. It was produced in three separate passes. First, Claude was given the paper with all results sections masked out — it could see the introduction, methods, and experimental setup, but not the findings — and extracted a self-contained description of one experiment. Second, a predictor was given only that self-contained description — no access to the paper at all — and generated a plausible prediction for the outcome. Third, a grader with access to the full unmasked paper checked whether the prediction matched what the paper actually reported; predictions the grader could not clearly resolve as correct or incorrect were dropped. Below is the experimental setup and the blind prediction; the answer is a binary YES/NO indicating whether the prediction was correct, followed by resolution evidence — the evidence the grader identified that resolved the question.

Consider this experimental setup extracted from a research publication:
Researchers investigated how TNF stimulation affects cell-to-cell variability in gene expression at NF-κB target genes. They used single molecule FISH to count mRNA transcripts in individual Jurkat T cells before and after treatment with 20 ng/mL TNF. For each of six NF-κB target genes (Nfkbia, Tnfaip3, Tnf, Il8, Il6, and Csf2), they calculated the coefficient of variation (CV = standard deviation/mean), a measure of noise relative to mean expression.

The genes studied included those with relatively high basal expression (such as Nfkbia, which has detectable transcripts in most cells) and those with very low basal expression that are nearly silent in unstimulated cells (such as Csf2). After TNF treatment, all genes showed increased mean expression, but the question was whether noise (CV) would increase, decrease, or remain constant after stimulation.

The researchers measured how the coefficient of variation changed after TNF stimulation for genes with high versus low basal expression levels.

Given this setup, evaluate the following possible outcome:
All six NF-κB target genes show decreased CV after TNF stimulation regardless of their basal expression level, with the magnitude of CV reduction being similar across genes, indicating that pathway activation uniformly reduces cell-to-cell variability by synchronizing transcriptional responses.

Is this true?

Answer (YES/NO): NO